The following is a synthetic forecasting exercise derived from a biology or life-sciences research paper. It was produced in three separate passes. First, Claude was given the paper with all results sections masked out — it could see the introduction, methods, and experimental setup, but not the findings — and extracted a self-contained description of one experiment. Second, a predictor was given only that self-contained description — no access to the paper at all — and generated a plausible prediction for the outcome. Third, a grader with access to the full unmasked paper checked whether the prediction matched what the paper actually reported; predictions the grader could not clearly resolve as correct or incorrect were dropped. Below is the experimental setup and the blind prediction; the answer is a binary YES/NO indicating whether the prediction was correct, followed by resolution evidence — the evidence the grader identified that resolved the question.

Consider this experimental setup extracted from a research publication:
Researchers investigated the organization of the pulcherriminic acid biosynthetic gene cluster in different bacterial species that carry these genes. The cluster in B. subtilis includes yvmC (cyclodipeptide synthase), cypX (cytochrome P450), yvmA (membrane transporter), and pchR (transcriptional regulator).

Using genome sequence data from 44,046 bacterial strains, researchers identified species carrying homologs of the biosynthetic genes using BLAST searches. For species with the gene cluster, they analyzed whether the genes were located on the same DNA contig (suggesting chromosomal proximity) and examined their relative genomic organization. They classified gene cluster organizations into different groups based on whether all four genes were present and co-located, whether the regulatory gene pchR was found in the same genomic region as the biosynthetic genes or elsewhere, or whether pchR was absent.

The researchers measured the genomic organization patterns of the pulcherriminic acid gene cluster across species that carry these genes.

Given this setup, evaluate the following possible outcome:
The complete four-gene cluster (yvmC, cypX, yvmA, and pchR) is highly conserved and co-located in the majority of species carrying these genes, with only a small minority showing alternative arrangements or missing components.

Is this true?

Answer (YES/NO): NO